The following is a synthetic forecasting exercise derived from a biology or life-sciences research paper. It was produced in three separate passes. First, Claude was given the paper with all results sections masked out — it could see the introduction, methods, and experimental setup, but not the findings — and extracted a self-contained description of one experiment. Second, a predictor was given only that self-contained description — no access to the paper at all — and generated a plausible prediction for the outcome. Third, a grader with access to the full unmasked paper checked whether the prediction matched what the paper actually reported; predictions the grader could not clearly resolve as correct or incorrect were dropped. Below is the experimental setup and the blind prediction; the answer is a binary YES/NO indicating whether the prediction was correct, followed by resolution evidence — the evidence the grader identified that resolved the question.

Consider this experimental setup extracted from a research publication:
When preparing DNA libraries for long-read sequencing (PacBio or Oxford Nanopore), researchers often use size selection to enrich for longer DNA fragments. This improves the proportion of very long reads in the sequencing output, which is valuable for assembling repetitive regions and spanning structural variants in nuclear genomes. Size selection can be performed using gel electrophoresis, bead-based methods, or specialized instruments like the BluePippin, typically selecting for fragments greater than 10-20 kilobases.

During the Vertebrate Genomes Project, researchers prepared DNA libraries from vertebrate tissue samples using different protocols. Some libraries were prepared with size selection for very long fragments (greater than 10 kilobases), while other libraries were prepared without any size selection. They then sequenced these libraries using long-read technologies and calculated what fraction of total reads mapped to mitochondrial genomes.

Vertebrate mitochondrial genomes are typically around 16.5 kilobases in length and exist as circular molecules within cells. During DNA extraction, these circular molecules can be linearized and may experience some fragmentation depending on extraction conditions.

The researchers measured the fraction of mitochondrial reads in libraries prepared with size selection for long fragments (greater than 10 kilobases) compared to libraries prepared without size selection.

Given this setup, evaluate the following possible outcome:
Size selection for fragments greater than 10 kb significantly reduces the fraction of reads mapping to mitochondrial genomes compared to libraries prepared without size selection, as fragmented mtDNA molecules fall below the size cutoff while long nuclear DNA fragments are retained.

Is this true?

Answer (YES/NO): NO